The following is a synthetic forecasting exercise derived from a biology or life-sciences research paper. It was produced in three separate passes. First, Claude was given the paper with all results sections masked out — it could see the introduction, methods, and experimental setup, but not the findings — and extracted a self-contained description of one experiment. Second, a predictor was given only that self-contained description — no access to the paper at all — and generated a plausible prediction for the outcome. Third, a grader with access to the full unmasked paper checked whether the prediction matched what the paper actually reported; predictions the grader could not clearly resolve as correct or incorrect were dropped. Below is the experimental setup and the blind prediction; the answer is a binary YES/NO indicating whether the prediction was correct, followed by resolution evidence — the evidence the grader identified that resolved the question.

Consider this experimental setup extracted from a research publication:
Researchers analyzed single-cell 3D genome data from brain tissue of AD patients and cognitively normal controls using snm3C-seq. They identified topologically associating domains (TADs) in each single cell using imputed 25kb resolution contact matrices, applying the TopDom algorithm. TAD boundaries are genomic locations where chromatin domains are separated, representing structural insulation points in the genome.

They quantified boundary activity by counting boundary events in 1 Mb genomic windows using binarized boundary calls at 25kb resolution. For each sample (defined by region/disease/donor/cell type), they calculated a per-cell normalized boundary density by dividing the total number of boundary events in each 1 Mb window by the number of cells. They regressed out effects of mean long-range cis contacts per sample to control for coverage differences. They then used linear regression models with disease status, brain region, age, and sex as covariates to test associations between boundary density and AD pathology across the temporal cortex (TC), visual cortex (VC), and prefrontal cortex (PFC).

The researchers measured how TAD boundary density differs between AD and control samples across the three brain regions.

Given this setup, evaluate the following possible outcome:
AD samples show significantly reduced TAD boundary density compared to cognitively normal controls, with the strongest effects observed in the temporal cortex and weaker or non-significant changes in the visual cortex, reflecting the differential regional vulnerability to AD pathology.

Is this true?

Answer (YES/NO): NO